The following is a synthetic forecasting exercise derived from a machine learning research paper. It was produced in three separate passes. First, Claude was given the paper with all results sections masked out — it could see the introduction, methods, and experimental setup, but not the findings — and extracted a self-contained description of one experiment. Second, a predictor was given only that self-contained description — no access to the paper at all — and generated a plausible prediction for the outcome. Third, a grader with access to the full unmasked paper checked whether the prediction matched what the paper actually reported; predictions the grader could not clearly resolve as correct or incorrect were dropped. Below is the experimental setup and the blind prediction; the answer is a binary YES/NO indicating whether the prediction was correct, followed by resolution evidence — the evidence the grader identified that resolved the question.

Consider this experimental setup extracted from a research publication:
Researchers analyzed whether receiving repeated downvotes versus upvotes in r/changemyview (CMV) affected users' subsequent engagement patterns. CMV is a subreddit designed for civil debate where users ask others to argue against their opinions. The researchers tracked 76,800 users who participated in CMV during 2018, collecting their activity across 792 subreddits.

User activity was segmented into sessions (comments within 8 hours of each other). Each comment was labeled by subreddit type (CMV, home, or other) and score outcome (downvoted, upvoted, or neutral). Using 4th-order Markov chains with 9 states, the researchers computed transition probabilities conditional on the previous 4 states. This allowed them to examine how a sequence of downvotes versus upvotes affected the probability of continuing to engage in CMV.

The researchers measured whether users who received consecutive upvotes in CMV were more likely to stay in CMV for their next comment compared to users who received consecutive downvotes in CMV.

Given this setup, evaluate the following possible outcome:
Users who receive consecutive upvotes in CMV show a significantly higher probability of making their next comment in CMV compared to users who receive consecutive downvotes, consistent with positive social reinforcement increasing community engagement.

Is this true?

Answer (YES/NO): NO